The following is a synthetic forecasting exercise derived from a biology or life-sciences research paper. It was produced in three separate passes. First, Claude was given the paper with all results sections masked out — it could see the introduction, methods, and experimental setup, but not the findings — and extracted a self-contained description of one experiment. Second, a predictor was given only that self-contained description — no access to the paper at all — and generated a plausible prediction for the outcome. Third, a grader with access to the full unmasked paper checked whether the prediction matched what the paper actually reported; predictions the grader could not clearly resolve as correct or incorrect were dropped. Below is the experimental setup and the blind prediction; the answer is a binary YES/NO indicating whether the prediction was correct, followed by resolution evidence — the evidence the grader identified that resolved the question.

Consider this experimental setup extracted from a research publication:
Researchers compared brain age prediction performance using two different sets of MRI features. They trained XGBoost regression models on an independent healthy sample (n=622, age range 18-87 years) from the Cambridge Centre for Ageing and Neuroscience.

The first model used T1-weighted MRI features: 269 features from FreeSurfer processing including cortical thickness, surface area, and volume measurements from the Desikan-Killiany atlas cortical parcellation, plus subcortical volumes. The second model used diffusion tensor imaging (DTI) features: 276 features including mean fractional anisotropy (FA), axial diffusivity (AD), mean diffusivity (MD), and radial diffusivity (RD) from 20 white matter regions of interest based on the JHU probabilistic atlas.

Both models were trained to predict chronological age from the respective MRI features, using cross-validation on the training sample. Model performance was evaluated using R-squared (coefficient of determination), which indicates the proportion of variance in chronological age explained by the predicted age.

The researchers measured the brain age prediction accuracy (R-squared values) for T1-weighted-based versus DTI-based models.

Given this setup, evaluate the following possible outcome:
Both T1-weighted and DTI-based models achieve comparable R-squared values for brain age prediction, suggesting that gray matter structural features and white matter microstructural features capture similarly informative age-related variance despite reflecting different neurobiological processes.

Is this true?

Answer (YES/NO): YES